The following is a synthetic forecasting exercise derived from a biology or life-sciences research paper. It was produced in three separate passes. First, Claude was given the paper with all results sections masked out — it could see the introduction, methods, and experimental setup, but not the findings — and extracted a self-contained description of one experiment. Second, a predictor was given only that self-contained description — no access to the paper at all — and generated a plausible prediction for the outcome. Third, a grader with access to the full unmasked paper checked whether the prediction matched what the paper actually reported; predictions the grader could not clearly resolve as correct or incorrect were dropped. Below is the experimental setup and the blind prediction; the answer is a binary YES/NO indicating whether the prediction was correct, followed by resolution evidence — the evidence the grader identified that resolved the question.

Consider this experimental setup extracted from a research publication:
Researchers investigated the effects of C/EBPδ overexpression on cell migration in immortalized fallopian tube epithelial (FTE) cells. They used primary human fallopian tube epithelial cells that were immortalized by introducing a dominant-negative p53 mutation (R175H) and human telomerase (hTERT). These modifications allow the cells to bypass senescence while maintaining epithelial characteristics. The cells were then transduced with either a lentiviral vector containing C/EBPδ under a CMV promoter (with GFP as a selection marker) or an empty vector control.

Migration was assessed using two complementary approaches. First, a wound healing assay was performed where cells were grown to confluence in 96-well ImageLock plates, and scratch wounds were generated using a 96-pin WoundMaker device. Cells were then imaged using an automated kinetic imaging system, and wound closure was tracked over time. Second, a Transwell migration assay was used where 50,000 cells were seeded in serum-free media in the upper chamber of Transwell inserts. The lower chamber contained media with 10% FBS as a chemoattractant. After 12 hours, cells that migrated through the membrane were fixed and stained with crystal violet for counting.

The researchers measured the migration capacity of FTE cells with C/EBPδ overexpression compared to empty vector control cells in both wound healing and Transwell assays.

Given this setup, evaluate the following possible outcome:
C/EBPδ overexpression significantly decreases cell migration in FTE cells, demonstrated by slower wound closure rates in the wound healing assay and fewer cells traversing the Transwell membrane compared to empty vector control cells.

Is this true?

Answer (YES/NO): NO